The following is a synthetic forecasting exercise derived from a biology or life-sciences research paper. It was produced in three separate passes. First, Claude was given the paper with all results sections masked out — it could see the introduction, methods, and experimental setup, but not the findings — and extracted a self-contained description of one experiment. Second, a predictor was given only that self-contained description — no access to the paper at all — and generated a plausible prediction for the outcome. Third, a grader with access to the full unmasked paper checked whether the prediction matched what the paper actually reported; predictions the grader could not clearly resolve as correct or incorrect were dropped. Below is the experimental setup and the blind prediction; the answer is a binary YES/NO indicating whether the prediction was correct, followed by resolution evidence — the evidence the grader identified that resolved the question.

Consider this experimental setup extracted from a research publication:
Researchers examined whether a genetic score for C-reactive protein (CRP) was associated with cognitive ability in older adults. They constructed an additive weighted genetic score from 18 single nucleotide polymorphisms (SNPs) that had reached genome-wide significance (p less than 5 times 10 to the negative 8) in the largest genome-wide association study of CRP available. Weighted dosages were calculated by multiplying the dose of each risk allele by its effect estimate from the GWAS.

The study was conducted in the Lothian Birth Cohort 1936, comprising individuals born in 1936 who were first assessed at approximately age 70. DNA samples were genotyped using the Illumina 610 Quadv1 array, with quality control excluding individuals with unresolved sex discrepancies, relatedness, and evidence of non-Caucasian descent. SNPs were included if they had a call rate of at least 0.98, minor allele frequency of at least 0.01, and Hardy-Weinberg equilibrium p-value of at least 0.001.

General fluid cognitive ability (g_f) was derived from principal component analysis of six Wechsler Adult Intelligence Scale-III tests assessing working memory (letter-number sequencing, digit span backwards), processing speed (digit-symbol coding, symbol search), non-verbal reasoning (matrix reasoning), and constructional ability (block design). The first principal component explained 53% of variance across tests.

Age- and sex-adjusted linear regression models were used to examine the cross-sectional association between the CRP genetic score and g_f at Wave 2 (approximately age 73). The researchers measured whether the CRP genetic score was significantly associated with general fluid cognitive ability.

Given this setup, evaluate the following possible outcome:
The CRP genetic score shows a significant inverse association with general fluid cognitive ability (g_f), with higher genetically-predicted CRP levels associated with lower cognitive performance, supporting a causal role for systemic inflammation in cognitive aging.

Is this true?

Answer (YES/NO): NO